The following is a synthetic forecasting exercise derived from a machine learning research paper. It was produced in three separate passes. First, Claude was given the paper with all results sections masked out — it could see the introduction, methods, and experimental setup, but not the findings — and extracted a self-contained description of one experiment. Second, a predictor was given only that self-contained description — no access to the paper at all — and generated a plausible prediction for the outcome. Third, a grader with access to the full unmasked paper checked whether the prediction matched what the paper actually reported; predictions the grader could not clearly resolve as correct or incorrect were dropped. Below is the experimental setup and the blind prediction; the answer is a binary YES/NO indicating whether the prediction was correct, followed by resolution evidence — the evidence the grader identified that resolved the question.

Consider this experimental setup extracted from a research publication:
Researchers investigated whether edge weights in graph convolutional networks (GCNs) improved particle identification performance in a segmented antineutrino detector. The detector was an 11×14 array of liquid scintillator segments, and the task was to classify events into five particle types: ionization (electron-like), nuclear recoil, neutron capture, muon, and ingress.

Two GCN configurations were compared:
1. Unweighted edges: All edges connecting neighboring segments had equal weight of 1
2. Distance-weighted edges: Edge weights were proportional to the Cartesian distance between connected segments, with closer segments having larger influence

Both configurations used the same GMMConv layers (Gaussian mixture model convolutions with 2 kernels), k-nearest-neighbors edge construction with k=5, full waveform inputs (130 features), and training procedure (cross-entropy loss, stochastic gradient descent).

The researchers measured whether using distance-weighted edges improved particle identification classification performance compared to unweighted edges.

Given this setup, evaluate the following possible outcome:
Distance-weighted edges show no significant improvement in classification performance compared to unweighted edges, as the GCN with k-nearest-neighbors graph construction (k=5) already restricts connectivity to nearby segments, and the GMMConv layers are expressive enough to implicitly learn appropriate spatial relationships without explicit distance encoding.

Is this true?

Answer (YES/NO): NO